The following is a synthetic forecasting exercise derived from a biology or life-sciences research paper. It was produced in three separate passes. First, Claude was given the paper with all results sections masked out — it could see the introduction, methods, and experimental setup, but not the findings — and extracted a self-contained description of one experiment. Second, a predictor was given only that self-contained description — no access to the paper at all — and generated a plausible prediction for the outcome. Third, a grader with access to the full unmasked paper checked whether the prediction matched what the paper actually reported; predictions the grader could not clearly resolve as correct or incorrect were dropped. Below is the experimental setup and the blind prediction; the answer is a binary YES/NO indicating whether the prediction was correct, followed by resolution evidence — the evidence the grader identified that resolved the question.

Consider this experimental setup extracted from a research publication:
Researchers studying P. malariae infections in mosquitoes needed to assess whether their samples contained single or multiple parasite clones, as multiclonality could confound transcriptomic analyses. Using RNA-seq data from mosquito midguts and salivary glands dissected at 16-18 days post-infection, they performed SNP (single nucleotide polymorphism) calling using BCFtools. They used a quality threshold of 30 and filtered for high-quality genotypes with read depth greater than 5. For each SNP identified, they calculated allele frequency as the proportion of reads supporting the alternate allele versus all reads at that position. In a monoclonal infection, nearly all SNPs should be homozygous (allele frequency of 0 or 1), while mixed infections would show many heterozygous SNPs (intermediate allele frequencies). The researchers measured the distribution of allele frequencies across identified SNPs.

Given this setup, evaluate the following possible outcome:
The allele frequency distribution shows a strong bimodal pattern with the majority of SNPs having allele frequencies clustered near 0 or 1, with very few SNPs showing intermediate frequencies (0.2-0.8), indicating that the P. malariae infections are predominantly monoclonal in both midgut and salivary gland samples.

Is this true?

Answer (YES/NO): NO